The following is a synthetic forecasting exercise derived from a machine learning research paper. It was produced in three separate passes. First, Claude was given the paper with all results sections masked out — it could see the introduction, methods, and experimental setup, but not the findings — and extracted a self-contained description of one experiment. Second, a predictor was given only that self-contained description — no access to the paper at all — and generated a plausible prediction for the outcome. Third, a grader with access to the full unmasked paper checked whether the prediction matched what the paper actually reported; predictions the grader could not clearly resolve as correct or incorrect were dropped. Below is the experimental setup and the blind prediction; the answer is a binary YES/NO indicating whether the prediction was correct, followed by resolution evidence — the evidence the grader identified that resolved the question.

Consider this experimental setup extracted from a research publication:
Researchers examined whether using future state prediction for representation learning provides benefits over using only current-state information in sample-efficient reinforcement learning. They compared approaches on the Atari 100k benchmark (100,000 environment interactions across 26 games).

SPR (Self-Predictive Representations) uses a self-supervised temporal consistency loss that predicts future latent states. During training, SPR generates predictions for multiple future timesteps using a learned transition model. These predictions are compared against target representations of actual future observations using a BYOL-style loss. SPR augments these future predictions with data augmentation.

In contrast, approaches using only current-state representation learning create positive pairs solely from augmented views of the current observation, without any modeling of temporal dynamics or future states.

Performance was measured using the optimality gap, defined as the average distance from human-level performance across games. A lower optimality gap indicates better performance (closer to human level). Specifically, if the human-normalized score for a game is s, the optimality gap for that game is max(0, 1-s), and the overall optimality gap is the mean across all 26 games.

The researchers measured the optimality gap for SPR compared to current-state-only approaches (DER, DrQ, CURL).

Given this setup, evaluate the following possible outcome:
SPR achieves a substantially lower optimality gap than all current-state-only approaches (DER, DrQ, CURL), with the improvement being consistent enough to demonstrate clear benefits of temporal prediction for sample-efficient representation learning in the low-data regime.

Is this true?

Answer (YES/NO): NO